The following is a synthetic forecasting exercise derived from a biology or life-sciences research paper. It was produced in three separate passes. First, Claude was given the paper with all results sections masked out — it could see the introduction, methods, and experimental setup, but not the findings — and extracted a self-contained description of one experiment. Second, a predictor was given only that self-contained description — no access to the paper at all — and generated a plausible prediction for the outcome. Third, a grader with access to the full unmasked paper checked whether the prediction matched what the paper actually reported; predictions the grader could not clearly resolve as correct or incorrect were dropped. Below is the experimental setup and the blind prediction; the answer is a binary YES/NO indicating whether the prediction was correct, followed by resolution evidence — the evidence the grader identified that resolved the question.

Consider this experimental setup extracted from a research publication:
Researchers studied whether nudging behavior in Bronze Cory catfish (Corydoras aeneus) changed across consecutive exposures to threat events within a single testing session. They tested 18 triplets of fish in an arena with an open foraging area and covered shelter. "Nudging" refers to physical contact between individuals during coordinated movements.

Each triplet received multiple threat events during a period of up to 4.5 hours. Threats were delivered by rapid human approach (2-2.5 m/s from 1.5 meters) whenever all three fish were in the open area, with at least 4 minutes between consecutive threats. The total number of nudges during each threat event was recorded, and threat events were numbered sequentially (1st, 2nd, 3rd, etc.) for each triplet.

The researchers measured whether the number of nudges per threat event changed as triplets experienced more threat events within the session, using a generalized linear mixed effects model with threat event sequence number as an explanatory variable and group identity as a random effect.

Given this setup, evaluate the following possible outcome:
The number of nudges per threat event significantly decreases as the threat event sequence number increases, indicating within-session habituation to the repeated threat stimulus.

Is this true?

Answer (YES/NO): NO